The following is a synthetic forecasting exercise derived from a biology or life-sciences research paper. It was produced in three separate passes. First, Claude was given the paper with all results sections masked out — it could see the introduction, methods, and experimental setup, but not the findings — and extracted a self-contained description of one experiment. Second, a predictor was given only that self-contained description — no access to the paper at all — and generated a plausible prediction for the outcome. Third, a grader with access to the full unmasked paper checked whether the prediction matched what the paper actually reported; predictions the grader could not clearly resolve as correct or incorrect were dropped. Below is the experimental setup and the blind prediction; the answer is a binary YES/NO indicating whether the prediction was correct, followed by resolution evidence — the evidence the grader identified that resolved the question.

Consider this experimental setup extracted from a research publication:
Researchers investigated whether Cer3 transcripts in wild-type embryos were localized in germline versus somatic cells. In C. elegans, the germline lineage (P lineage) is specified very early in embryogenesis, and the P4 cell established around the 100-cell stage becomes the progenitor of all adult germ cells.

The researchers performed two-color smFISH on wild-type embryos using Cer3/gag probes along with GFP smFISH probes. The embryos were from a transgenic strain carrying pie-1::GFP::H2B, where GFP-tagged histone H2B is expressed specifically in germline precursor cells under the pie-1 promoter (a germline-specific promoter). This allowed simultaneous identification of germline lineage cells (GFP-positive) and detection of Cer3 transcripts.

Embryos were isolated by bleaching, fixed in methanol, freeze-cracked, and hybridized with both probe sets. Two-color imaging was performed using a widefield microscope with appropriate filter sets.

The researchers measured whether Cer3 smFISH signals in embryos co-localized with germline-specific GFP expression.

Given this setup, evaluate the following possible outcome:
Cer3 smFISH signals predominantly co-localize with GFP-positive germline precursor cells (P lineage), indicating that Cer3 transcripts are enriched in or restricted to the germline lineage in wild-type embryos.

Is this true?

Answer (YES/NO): YES